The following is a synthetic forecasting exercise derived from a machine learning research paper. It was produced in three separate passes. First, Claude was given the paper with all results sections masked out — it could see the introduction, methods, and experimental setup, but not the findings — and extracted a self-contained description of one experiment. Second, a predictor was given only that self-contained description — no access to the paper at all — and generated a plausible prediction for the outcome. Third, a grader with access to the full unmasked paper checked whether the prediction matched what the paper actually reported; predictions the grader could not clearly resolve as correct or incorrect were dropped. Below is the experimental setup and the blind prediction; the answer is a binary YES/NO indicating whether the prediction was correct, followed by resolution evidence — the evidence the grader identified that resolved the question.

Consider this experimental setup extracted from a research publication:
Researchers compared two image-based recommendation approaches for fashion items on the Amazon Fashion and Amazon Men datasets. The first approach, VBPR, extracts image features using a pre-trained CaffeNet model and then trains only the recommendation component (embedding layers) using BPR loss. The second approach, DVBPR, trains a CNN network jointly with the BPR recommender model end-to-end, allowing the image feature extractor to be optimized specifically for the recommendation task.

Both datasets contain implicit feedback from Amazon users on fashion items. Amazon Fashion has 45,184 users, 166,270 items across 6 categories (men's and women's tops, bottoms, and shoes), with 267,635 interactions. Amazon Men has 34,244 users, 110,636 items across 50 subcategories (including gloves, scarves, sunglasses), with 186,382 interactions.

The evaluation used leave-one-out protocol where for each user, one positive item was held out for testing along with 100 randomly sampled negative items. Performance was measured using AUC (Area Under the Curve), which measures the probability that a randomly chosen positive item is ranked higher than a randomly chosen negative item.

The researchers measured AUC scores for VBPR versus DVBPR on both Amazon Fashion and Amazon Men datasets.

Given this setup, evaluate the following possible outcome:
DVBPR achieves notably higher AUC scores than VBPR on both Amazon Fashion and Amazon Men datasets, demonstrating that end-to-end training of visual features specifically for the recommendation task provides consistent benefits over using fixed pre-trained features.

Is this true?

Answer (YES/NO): YES